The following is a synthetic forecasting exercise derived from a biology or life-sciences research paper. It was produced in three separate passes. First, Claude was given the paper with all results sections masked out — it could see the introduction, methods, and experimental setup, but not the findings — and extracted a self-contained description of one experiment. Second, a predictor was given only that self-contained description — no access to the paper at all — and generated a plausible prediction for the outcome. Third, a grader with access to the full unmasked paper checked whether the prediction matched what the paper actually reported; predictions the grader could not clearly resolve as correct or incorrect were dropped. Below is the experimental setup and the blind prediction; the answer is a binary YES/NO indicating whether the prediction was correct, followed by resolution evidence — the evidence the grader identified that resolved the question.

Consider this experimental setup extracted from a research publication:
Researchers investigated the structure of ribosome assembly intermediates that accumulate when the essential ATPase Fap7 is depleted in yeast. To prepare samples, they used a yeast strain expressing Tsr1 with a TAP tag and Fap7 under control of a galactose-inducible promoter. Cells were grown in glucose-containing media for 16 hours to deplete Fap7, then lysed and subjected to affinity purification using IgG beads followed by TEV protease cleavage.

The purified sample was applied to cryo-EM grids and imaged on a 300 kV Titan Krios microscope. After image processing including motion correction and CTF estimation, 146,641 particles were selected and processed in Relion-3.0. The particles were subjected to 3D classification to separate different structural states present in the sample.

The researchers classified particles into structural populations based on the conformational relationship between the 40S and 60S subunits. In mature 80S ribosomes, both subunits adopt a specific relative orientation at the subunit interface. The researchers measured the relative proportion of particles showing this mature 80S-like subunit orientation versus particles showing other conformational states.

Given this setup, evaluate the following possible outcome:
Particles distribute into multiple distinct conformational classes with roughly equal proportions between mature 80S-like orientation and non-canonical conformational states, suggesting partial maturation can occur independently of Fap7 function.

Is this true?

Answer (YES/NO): NO